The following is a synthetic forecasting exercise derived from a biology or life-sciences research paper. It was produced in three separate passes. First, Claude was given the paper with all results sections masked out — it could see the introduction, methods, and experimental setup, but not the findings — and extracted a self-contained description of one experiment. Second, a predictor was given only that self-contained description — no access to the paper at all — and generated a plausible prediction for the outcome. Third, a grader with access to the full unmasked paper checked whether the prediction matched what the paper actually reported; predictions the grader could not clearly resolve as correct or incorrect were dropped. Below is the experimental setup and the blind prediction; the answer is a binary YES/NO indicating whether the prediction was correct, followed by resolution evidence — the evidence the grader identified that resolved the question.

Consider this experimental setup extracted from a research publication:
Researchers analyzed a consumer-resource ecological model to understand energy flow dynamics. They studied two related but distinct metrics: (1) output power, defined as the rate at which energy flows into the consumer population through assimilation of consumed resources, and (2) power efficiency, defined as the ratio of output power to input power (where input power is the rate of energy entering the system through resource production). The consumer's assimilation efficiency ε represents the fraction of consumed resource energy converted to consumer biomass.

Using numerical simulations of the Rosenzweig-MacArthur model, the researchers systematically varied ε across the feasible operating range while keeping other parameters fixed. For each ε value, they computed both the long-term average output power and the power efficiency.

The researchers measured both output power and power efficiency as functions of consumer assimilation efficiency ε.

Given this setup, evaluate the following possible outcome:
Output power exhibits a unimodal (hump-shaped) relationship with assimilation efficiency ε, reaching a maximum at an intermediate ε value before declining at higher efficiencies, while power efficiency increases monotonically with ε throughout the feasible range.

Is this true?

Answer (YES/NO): YES